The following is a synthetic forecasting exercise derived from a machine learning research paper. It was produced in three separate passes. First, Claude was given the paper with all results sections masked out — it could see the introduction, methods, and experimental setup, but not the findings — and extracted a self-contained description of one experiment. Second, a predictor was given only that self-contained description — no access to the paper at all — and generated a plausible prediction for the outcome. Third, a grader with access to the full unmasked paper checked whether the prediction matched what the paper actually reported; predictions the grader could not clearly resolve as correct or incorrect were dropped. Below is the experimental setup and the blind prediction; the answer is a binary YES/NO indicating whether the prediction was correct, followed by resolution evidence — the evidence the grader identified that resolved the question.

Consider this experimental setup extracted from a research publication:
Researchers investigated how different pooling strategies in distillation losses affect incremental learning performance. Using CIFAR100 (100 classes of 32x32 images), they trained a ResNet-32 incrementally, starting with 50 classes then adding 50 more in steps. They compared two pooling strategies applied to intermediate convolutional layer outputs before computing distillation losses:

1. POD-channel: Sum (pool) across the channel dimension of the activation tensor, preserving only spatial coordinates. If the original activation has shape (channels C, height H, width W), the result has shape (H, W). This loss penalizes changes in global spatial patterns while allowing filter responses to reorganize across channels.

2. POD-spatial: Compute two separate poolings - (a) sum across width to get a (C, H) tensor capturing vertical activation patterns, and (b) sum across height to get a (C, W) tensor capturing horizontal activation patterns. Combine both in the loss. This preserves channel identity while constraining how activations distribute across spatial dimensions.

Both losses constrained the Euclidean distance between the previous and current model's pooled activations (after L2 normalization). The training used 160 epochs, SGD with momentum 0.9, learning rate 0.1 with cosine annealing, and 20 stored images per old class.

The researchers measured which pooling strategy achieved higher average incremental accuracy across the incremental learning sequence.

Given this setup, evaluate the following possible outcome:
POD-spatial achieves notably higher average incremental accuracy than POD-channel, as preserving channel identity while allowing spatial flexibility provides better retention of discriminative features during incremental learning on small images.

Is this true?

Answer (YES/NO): YES